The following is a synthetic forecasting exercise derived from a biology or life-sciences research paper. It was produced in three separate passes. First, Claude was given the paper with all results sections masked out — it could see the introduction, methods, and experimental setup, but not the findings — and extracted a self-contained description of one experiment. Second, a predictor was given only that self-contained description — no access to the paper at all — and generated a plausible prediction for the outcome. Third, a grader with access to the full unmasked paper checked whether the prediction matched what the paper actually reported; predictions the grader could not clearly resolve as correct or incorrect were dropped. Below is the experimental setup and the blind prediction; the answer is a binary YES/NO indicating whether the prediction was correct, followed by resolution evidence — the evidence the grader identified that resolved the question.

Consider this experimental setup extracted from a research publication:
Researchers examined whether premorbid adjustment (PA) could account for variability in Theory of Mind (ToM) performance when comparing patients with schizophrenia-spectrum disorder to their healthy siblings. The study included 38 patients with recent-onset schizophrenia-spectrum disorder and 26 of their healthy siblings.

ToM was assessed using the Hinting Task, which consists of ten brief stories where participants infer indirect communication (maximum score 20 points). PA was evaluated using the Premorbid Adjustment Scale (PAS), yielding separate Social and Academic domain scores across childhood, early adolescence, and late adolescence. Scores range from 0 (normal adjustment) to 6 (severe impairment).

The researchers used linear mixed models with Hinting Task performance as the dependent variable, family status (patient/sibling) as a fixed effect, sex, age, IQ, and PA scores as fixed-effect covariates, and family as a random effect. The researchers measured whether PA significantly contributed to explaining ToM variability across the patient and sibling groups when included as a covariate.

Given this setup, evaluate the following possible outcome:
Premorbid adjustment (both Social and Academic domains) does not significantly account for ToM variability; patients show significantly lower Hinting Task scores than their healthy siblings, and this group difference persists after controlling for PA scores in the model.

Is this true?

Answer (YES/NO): YES